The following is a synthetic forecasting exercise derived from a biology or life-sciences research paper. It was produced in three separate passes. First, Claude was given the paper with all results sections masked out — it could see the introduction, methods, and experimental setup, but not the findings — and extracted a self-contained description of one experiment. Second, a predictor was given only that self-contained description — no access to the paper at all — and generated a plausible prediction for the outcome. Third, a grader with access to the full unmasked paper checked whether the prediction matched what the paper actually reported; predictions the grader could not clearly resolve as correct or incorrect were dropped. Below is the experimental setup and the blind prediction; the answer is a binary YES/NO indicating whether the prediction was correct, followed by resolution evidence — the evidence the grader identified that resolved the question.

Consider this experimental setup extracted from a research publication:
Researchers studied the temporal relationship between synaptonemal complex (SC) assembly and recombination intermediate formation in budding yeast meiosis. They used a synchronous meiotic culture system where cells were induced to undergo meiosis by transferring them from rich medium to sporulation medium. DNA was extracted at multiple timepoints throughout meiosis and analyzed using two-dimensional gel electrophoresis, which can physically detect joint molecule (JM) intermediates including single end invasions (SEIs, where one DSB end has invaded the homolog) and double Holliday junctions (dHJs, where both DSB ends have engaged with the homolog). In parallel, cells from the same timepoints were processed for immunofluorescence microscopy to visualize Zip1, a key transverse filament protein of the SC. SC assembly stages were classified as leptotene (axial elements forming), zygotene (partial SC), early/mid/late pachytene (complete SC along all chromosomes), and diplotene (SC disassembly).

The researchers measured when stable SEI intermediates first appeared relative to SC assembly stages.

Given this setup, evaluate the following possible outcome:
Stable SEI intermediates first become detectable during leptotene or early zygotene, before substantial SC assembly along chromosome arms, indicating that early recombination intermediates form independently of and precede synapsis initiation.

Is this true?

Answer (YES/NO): NO